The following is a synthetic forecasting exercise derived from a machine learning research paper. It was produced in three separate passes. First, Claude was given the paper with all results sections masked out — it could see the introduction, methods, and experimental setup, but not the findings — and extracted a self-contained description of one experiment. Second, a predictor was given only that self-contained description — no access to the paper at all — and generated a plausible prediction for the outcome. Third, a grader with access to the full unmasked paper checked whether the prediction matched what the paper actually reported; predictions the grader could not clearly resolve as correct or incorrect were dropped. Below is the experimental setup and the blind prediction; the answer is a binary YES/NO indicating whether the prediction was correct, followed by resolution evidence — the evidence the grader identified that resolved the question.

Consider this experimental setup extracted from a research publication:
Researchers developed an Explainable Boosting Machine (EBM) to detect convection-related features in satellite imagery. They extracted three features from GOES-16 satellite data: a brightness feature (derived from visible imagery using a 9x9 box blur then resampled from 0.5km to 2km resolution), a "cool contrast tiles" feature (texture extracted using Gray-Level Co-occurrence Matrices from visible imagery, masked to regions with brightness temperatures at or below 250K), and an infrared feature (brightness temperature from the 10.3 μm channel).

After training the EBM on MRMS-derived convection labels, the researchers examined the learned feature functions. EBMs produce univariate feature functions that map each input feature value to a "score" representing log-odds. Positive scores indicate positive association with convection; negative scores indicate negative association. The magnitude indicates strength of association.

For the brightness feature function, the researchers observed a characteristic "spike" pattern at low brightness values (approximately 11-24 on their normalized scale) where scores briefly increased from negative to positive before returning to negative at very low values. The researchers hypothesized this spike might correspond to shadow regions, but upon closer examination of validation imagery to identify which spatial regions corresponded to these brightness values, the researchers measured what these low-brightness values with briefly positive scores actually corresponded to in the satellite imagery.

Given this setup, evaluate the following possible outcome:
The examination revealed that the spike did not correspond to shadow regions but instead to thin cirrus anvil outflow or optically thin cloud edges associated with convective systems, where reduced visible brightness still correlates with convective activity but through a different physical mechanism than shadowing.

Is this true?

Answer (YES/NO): NO